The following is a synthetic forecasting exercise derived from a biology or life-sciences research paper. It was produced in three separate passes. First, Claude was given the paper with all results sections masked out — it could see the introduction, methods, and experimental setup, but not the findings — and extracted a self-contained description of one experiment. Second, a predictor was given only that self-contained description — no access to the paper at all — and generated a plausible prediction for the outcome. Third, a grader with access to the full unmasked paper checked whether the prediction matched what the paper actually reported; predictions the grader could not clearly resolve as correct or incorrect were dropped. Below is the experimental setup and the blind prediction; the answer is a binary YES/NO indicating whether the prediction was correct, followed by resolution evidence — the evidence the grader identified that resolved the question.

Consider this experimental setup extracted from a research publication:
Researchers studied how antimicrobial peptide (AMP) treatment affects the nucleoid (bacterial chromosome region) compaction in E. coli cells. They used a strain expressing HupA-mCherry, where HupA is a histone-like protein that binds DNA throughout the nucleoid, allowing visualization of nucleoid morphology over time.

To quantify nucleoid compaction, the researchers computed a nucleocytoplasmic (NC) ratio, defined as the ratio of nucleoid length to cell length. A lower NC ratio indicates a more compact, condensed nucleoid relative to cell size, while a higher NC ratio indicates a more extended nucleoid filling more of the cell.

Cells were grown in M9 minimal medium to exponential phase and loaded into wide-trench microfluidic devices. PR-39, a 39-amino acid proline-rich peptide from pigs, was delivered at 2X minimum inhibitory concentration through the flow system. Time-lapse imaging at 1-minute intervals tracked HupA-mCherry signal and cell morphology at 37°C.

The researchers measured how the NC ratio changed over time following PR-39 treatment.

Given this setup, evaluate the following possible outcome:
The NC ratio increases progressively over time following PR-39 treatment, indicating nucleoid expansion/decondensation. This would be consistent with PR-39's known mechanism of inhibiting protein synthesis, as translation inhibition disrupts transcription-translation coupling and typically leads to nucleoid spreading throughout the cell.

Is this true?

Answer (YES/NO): NO